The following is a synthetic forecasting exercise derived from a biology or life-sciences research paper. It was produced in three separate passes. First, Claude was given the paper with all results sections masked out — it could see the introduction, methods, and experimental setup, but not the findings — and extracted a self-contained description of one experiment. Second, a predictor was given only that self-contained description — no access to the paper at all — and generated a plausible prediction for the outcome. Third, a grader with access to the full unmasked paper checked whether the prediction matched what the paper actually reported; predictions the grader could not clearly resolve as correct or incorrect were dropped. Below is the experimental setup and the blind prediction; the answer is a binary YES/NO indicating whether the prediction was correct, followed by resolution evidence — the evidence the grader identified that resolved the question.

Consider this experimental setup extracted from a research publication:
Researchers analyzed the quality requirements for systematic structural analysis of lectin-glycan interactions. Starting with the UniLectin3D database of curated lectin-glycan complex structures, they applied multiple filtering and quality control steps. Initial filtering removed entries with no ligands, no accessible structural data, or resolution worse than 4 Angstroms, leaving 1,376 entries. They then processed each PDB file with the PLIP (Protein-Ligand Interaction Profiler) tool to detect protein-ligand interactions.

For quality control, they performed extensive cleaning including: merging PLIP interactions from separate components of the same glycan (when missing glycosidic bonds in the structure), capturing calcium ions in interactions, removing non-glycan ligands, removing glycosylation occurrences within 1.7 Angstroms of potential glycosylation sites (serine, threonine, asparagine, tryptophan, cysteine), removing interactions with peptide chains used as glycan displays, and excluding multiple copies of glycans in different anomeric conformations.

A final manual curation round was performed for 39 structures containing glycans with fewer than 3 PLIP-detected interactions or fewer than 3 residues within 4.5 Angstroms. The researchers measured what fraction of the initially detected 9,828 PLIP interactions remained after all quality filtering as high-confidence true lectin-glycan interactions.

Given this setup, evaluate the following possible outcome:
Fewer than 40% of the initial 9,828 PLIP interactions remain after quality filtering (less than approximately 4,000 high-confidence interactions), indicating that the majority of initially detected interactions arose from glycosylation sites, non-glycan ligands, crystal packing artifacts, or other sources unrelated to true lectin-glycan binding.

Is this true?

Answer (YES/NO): NO